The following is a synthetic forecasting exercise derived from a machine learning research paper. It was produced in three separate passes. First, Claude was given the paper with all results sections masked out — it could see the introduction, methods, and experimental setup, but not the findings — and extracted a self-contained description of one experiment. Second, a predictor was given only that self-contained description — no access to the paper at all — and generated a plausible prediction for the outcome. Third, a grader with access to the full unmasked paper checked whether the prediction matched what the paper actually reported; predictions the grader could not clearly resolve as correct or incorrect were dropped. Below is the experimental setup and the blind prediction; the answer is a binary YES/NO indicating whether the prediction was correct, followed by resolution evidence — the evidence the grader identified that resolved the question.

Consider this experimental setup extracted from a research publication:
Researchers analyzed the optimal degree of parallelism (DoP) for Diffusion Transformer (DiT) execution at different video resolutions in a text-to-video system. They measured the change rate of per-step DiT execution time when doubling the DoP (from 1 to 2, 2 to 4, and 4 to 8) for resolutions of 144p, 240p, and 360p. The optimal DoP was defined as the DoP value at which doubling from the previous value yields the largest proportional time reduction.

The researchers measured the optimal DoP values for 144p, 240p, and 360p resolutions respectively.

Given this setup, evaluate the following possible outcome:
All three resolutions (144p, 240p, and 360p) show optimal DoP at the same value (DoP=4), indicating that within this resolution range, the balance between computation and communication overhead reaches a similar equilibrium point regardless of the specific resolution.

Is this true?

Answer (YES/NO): NO